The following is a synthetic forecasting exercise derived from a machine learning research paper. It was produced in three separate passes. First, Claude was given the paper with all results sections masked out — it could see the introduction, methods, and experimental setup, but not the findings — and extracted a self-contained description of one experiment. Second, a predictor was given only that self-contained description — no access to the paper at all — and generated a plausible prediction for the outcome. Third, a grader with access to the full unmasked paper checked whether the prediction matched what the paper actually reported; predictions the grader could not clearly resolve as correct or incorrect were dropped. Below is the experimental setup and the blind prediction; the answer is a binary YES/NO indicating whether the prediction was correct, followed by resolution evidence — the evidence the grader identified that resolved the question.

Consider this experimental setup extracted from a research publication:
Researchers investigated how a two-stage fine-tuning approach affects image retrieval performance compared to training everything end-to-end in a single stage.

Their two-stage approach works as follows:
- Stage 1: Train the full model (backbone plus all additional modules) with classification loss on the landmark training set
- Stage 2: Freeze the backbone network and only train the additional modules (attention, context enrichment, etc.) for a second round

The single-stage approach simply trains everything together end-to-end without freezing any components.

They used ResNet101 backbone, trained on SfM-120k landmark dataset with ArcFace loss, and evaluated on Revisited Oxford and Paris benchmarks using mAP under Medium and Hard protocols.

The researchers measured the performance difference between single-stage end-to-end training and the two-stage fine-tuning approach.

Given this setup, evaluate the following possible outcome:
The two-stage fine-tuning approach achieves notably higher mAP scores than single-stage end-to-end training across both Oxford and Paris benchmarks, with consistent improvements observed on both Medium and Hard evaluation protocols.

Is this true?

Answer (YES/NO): YES